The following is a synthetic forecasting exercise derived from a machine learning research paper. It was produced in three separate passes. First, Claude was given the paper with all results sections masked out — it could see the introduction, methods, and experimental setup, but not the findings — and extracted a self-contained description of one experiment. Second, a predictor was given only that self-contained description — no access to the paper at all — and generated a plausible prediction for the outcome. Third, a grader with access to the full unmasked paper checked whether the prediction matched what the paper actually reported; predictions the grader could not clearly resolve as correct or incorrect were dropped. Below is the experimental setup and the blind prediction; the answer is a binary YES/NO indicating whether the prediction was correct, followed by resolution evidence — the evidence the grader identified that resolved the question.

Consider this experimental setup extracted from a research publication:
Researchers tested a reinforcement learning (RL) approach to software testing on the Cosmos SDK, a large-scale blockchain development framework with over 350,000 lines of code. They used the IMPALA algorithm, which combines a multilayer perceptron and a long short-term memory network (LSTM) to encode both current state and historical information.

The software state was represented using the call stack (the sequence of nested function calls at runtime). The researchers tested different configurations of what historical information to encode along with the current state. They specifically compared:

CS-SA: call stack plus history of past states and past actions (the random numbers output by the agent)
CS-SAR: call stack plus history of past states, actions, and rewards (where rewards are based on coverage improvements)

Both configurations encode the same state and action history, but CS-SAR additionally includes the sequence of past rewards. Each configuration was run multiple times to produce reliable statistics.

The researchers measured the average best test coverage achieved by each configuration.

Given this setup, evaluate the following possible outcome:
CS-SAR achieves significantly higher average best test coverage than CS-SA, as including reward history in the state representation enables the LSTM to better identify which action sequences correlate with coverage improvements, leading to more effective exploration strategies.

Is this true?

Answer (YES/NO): NO